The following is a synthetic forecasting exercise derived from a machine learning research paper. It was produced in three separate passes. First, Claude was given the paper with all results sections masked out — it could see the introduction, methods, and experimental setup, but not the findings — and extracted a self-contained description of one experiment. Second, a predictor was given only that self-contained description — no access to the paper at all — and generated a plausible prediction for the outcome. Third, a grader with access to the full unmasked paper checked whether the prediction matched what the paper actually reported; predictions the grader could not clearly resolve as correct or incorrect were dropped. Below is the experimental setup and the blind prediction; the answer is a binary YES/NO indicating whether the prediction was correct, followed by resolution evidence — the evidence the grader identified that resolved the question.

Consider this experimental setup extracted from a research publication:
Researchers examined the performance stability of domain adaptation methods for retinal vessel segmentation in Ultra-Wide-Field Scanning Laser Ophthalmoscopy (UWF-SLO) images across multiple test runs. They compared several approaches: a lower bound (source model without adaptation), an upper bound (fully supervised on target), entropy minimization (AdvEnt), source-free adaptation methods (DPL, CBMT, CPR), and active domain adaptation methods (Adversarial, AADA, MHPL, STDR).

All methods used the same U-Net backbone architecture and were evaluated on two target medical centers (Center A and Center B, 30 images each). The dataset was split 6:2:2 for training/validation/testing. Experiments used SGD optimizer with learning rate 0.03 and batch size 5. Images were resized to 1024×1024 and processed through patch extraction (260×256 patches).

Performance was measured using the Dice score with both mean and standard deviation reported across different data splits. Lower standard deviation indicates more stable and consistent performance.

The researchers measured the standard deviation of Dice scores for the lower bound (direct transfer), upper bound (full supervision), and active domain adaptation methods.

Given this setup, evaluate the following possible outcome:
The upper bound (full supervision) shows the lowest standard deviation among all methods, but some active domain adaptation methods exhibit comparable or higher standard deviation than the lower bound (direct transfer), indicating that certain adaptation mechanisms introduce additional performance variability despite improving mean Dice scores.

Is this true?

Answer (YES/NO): NO